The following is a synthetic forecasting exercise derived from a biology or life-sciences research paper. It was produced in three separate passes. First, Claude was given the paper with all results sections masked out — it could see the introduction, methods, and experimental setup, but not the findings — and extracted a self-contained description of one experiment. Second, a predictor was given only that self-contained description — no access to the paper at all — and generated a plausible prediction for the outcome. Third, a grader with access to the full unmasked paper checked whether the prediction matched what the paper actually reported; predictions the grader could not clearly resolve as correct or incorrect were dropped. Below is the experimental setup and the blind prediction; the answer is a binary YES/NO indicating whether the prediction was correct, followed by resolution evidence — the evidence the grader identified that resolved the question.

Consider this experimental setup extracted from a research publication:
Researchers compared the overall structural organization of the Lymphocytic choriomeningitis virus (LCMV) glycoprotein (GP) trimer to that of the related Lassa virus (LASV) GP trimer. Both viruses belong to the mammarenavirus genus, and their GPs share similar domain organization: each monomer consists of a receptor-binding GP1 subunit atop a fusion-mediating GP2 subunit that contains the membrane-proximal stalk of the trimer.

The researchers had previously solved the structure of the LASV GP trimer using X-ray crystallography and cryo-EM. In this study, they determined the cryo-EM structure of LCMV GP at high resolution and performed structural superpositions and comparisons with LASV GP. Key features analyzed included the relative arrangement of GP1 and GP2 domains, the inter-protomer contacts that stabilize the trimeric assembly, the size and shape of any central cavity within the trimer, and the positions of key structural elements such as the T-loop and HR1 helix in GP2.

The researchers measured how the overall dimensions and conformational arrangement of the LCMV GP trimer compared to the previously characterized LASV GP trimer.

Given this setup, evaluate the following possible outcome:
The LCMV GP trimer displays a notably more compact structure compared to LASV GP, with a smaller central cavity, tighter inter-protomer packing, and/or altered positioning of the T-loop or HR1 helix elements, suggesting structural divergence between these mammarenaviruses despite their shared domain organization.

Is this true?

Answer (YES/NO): NO